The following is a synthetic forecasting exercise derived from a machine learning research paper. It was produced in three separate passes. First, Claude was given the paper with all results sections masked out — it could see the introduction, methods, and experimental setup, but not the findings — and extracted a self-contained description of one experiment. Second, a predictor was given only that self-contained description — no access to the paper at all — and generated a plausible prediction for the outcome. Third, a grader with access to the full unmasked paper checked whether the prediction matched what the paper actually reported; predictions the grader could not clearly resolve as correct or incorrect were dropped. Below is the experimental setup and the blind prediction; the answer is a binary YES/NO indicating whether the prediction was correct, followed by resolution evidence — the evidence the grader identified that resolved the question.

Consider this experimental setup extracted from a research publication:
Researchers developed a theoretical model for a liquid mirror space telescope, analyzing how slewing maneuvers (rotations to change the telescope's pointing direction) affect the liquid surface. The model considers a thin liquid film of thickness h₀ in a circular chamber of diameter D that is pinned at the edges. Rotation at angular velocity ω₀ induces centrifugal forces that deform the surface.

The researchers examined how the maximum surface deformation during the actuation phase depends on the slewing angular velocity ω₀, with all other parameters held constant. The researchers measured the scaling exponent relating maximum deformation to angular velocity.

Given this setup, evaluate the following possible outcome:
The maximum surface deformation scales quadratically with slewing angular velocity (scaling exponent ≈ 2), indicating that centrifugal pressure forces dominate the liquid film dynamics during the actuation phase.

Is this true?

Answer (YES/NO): NO